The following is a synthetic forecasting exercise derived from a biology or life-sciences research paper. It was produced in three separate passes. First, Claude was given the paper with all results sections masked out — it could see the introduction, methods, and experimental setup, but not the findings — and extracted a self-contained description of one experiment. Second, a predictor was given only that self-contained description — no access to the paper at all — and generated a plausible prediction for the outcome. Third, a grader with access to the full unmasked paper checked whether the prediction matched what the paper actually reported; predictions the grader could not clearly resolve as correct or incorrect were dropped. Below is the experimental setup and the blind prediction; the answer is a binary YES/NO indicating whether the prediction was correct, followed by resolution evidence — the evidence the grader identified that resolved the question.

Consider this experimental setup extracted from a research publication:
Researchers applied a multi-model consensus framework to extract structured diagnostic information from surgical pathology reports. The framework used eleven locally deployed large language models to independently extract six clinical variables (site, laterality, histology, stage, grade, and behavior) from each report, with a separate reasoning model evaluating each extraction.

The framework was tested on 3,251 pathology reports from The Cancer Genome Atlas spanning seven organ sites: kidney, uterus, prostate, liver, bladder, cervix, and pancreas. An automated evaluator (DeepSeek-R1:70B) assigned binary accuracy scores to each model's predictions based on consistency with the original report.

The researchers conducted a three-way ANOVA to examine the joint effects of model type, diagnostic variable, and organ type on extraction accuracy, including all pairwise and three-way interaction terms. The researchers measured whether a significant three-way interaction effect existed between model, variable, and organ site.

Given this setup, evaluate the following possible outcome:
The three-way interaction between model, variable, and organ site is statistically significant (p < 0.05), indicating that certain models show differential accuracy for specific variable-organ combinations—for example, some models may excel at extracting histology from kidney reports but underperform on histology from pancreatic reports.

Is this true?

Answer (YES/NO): YES